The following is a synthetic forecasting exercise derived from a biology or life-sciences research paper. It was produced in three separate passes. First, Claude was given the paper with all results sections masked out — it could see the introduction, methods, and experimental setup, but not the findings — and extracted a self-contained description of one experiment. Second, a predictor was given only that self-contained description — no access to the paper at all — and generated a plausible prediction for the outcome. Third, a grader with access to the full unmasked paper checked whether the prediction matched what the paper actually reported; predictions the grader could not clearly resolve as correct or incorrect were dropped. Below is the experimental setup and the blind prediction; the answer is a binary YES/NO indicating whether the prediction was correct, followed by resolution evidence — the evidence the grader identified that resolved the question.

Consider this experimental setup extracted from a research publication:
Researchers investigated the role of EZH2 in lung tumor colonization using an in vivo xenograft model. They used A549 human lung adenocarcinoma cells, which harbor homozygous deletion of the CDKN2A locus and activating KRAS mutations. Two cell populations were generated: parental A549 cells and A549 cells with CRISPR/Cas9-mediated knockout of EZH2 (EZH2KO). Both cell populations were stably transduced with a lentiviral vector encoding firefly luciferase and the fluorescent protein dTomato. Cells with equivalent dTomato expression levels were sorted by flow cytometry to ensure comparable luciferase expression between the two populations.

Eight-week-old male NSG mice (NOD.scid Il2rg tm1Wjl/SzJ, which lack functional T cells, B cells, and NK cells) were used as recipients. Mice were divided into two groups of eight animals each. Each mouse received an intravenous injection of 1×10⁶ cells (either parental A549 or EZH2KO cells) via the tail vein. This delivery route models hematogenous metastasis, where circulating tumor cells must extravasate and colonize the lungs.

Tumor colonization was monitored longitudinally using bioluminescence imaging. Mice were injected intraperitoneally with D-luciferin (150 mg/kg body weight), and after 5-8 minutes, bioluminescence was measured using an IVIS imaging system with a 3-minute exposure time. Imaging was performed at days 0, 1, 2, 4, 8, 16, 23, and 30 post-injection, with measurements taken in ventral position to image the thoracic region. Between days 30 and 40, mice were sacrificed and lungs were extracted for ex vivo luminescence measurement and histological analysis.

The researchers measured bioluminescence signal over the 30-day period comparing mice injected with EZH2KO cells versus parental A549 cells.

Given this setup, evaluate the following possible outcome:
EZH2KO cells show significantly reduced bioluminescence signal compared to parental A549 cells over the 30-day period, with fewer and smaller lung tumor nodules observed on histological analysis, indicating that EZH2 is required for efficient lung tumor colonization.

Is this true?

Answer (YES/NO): YES